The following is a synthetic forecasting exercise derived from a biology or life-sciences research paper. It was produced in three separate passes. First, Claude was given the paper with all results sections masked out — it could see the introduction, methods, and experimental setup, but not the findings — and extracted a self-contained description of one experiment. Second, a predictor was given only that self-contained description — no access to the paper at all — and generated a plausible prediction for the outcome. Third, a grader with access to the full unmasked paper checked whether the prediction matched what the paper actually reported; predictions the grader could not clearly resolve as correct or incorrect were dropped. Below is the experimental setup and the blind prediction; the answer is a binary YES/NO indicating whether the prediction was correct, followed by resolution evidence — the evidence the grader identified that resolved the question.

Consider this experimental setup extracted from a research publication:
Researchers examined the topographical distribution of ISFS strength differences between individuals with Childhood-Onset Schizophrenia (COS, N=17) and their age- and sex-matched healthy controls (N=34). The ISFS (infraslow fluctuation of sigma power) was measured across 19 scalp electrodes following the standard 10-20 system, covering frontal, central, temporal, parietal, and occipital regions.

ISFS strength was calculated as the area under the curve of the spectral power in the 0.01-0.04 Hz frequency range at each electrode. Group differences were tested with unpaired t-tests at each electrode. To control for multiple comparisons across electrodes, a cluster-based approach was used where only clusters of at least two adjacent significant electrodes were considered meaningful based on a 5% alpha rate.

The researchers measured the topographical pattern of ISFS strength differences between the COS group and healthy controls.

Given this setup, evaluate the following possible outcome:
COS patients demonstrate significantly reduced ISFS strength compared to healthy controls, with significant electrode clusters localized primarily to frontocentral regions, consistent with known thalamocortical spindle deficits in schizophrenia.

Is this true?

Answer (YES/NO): NO